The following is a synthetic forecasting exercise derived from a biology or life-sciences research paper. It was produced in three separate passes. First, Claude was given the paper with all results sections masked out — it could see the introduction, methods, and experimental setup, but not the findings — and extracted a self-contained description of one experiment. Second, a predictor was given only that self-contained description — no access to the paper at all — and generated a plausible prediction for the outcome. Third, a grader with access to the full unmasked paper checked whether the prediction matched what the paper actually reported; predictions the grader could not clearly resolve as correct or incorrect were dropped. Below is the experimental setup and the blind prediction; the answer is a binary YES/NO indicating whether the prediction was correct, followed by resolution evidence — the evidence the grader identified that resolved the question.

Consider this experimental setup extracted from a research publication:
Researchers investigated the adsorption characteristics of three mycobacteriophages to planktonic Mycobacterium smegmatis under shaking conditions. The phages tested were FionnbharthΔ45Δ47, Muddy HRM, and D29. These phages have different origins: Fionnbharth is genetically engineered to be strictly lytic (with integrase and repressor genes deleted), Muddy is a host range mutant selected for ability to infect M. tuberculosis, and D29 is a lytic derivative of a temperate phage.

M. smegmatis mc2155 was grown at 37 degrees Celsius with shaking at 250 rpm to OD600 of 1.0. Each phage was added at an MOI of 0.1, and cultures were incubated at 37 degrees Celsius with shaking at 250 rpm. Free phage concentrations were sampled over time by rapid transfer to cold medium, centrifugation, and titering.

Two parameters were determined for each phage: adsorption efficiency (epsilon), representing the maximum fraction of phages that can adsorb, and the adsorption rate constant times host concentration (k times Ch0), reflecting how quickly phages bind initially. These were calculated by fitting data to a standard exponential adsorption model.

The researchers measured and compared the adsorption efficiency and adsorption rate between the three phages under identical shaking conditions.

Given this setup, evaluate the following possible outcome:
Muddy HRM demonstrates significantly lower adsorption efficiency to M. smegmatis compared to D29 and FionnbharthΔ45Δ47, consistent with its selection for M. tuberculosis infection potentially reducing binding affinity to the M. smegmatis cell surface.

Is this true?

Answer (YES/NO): YES